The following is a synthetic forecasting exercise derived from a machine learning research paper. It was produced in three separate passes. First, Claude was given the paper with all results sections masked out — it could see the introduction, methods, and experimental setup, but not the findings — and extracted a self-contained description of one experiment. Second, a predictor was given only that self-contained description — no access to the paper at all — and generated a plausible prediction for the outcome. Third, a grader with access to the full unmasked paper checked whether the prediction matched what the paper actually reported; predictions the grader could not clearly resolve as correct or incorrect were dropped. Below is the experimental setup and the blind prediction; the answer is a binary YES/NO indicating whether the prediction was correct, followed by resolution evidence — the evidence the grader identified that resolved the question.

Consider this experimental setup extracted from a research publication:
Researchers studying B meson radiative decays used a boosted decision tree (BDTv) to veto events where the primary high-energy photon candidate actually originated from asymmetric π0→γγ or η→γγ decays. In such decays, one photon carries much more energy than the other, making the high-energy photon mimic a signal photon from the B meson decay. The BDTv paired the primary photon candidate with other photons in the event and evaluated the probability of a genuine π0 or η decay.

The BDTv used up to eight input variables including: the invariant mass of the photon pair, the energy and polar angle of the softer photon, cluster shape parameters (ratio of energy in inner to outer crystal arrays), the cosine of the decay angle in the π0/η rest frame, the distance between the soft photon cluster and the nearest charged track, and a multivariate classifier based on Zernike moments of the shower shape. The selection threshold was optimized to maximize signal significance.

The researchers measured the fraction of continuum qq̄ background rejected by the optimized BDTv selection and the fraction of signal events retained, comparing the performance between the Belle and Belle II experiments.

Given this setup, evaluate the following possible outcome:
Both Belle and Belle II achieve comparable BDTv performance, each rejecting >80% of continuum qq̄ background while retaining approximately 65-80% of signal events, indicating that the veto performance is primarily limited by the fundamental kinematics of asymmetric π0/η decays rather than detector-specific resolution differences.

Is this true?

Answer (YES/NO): NO